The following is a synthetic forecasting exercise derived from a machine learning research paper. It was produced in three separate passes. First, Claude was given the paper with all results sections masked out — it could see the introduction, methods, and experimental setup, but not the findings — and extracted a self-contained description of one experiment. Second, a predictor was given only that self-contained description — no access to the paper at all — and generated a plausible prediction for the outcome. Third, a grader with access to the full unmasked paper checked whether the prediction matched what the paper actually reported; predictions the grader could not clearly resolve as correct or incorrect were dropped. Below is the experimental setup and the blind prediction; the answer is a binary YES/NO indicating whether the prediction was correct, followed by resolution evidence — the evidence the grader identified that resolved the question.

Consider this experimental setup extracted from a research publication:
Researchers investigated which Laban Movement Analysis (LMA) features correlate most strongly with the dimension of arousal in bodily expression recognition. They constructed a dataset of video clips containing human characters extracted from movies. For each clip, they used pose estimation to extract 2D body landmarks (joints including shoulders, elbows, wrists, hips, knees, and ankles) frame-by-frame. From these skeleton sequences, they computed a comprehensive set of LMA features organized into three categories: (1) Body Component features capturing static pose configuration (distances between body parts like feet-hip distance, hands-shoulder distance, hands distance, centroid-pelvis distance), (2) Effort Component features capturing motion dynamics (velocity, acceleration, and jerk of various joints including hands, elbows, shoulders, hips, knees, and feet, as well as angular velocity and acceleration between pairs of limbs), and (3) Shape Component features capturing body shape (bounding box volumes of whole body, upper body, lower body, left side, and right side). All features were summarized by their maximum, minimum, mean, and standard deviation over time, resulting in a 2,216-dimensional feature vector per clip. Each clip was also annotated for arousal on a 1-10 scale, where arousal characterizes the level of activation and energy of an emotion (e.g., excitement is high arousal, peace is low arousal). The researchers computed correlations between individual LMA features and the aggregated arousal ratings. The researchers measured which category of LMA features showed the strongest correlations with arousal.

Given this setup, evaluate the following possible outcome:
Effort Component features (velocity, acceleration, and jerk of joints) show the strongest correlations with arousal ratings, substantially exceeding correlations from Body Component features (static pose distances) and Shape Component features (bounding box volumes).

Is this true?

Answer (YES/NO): YES